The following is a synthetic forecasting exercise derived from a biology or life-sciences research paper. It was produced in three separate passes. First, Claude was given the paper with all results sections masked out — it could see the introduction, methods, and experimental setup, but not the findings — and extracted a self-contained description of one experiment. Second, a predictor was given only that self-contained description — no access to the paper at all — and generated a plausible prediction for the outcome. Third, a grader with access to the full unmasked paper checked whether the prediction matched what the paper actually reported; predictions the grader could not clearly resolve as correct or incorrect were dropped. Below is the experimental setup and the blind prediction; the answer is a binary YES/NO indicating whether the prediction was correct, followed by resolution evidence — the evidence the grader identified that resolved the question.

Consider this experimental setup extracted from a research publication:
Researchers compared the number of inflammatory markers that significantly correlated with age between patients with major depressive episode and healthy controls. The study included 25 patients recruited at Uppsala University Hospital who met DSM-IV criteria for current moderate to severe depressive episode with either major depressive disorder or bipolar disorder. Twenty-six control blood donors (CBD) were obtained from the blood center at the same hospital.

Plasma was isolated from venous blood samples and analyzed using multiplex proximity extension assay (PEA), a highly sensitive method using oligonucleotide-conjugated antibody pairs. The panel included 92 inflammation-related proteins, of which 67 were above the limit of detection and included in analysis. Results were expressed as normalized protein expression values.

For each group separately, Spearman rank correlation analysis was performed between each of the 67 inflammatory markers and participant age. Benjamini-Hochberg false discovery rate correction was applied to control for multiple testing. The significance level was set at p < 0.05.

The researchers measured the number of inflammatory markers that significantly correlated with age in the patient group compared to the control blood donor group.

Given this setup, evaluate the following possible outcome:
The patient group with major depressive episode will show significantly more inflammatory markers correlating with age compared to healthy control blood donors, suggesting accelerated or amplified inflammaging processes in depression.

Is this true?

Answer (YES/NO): YES